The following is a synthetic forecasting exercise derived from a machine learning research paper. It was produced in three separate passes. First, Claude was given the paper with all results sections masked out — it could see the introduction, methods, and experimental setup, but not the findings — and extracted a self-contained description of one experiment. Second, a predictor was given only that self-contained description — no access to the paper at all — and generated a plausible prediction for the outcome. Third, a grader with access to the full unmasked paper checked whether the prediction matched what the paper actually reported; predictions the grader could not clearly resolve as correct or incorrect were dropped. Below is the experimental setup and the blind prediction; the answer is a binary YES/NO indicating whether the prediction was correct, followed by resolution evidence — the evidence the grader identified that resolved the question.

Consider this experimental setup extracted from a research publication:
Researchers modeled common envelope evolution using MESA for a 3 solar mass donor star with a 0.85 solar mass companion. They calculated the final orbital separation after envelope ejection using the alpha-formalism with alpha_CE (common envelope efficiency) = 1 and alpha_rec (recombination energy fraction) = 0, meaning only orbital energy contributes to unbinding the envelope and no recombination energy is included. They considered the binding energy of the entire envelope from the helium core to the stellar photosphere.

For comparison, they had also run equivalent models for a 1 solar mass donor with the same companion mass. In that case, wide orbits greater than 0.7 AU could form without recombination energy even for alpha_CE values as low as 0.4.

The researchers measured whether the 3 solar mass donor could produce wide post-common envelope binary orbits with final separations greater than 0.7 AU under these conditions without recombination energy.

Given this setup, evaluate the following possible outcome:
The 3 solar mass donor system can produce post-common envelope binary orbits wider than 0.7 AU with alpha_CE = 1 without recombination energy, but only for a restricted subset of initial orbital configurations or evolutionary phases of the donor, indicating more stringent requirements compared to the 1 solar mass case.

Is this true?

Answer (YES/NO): NO